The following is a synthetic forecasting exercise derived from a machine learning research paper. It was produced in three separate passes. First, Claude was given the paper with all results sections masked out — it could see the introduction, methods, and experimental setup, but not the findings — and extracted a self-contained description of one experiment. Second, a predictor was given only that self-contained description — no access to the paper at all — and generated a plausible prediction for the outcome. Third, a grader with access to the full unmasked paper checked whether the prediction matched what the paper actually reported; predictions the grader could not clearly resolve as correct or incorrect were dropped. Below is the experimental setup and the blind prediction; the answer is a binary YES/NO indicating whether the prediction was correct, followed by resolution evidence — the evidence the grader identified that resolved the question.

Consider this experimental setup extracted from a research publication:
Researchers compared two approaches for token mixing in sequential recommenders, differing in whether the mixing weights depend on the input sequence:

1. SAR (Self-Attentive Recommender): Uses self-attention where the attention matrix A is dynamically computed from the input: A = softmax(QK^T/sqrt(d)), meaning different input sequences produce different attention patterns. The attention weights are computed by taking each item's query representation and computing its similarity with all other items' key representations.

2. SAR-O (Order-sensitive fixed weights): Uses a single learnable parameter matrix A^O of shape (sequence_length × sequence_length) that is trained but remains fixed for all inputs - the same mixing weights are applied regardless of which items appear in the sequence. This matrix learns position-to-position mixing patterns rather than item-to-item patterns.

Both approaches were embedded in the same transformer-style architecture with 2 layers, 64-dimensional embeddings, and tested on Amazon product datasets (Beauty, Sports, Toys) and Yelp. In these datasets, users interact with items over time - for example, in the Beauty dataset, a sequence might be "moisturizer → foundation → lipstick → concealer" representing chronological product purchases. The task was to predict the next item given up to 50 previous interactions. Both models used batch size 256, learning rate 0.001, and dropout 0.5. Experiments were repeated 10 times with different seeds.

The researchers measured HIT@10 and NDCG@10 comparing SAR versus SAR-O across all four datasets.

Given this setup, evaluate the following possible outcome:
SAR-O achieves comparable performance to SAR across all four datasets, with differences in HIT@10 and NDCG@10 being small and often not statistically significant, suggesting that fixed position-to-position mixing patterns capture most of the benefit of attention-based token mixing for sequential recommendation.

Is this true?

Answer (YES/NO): NO